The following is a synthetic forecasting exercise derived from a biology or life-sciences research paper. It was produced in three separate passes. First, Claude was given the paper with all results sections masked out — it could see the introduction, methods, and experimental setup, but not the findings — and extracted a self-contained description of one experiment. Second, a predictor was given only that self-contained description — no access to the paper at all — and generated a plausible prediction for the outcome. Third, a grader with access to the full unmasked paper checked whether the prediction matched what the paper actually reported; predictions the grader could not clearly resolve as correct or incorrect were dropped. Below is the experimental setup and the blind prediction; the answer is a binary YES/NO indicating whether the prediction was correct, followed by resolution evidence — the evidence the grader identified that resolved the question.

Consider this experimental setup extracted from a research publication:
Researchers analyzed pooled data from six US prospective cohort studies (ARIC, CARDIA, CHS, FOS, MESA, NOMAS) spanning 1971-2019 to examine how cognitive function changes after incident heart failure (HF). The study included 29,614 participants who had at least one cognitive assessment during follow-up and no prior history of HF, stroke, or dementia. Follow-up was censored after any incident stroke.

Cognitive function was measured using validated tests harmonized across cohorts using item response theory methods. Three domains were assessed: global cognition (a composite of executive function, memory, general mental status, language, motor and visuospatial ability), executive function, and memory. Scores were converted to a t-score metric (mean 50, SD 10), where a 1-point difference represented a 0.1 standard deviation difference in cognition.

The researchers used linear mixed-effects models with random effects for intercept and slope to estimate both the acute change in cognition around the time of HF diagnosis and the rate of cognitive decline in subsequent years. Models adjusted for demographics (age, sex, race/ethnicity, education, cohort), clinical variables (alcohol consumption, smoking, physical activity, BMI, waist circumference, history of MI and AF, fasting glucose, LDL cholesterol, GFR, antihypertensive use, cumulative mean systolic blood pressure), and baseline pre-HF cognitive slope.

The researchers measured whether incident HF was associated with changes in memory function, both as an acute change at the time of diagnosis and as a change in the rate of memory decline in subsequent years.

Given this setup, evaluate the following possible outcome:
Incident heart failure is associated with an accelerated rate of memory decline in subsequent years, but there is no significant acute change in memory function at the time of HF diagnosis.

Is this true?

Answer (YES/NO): NO